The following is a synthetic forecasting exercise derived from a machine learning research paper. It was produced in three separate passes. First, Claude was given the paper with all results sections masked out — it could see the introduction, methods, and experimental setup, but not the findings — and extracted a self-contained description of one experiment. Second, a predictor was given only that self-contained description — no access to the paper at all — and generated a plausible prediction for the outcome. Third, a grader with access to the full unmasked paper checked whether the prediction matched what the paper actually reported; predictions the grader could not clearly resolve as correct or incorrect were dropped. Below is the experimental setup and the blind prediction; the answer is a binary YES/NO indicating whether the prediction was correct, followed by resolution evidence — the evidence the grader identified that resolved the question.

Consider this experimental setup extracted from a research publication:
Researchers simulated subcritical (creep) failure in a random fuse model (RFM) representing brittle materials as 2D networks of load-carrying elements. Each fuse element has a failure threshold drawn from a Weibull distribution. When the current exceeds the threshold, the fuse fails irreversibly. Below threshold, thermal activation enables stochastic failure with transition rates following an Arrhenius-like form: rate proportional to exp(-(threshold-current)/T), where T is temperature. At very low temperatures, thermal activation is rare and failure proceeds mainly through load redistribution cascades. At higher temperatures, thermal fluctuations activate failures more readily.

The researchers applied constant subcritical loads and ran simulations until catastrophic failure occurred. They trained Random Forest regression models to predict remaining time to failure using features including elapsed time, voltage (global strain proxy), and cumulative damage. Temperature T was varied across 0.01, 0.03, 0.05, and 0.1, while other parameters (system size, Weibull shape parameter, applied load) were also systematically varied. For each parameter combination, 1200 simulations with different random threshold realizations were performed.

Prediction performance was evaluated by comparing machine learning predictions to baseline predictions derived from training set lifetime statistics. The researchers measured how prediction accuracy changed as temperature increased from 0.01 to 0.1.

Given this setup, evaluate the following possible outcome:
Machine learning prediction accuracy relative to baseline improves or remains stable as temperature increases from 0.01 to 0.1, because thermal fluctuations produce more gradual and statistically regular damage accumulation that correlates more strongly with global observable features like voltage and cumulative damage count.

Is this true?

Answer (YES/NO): YES